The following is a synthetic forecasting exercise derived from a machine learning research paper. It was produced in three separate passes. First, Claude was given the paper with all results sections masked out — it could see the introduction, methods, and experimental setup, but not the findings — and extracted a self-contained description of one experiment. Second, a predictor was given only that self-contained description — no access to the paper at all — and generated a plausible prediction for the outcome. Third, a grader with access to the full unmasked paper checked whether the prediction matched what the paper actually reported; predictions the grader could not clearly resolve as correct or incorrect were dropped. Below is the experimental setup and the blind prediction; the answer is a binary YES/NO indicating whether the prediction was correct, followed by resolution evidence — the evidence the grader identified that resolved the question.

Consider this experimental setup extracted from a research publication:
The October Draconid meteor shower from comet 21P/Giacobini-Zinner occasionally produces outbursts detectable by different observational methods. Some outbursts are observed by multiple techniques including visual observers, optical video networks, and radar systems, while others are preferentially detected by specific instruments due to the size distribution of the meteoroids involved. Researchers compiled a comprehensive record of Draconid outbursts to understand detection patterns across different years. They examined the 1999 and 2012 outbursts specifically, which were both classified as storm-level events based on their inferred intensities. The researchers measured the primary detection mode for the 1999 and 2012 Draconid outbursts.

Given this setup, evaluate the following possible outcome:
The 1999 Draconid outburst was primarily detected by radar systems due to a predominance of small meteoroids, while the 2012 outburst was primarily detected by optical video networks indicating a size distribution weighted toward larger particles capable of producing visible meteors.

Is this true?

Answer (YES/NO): NO